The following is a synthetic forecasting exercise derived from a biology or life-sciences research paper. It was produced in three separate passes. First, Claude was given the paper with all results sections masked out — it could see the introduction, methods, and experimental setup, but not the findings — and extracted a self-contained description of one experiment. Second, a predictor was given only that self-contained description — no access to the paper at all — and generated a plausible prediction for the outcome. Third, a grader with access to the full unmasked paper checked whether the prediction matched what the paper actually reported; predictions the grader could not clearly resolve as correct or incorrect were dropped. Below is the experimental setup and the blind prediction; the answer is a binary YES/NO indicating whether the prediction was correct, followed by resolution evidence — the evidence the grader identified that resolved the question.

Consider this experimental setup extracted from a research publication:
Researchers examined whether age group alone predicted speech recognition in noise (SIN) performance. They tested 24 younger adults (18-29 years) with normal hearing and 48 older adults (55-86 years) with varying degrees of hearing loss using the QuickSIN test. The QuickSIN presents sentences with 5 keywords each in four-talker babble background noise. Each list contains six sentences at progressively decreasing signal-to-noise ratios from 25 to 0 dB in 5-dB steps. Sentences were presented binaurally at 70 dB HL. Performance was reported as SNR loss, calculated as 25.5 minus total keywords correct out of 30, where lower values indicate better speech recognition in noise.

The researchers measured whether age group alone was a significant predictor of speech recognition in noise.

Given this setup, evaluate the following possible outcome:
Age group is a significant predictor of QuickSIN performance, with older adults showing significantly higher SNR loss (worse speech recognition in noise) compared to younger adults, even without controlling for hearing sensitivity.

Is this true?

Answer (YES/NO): NO